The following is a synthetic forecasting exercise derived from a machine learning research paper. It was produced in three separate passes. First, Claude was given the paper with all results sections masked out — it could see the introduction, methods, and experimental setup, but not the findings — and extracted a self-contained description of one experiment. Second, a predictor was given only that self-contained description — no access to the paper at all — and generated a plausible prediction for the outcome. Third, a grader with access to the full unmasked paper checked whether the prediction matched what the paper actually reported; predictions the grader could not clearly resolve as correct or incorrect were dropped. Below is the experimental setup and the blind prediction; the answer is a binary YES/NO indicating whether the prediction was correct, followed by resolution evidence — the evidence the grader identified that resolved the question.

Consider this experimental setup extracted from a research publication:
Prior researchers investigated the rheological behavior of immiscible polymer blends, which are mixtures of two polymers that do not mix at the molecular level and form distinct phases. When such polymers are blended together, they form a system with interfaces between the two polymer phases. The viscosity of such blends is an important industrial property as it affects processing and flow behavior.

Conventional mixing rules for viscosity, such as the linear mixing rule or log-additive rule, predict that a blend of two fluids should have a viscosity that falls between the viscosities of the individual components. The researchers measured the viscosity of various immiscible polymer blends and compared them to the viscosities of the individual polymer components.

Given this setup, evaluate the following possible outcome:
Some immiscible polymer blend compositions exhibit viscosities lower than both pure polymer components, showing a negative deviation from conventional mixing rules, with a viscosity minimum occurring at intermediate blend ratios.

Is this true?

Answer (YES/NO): YES